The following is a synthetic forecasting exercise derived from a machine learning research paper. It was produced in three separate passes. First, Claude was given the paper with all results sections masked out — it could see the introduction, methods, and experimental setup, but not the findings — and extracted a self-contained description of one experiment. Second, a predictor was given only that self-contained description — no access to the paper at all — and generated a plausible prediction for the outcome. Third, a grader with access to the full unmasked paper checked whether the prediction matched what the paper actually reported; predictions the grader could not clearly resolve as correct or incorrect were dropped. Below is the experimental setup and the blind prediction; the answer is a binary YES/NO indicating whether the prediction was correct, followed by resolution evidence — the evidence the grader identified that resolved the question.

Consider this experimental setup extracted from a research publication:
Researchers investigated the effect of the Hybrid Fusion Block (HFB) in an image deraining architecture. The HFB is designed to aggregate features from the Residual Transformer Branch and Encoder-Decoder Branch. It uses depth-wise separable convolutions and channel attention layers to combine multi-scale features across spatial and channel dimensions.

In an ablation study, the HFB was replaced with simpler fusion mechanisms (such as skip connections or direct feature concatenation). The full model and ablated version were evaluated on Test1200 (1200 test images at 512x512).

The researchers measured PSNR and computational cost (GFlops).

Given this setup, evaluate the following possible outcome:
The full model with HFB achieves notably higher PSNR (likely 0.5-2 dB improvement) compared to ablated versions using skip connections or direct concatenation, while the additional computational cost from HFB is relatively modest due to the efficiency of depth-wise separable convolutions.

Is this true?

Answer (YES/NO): NO